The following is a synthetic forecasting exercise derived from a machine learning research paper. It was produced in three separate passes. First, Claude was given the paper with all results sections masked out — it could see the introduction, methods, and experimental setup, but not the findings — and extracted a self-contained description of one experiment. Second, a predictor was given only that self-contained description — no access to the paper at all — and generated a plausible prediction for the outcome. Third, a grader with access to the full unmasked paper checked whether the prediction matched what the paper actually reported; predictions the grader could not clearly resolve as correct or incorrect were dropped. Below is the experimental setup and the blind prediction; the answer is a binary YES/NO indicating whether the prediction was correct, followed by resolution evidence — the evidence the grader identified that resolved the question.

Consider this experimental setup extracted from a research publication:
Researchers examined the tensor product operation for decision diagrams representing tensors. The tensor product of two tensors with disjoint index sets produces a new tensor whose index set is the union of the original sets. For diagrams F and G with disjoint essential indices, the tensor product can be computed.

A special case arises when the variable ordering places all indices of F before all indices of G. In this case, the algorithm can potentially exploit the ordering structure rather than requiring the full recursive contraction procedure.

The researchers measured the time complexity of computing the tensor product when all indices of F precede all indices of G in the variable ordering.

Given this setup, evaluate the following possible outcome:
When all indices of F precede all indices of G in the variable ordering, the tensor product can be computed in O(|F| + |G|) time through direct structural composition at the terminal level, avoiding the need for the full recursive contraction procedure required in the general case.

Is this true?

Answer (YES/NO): NO